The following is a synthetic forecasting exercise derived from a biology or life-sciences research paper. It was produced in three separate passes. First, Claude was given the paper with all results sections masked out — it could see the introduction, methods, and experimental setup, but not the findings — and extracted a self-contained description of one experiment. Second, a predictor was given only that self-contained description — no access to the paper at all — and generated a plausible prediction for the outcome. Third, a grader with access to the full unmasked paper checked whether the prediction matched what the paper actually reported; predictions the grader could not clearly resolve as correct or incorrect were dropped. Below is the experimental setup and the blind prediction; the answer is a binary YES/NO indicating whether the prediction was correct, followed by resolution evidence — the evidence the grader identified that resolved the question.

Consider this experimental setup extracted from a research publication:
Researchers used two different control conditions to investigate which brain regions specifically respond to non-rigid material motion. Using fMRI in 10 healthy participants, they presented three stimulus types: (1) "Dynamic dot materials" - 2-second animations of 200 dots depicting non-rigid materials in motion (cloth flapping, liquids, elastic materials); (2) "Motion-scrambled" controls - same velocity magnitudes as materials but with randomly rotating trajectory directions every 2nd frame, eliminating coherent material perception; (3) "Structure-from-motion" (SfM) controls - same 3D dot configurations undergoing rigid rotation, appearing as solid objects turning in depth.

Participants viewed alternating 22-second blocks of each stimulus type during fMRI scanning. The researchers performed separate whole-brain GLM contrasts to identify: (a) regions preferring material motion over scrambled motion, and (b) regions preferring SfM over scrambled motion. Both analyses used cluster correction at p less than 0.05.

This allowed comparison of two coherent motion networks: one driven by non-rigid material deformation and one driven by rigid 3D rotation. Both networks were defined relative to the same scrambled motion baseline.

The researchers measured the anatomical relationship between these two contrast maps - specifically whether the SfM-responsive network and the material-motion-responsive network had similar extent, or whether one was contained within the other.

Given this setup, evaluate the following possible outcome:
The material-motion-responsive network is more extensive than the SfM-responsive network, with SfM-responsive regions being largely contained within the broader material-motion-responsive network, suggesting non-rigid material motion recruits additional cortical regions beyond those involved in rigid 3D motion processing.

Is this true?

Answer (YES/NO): YES